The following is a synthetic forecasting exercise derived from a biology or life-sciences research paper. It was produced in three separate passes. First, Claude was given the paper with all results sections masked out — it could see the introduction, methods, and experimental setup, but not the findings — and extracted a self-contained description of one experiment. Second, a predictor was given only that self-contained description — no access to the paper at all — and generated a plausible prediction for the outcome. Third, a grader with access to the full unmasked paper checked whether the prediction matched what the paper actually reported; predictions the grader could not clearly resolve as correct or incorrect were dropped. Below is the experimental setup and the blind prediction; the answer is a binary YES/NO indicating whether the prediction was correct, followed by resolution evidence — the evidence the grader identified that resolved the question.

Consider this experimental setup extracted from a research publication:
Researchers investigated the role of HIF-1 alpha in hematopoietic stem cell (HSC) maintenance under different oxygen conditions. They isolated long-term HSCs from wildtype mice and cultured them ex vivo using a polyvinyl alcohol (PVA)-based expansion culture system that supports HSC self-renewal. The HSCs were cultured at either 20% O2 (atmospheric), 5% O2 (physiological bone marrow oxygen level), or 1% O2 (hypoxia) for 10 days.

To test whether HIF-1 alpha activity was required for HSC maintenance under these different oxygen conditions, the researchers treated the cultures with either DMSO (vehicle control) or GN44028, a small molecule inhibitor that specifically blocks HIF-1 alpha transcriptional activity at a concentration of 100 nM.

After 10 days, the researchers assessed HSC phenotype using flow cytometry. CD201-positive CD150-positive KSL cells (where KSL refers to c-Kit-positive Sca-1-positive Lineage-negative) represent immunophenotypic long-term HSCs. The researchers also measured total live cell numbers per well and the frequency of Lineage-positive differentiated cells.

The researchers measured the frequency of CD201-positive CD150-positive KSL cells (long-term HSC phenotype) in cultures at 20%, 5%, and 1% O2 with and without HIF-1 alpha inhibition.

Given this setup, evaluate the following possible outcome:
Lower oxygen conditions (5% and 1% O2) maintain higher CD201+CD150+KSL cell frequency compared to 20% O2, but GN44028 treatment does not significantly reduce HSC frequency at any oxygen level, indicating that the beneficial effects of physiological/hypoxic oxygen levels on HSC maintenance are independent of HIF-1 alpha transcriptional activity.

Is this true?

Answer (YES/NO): NO